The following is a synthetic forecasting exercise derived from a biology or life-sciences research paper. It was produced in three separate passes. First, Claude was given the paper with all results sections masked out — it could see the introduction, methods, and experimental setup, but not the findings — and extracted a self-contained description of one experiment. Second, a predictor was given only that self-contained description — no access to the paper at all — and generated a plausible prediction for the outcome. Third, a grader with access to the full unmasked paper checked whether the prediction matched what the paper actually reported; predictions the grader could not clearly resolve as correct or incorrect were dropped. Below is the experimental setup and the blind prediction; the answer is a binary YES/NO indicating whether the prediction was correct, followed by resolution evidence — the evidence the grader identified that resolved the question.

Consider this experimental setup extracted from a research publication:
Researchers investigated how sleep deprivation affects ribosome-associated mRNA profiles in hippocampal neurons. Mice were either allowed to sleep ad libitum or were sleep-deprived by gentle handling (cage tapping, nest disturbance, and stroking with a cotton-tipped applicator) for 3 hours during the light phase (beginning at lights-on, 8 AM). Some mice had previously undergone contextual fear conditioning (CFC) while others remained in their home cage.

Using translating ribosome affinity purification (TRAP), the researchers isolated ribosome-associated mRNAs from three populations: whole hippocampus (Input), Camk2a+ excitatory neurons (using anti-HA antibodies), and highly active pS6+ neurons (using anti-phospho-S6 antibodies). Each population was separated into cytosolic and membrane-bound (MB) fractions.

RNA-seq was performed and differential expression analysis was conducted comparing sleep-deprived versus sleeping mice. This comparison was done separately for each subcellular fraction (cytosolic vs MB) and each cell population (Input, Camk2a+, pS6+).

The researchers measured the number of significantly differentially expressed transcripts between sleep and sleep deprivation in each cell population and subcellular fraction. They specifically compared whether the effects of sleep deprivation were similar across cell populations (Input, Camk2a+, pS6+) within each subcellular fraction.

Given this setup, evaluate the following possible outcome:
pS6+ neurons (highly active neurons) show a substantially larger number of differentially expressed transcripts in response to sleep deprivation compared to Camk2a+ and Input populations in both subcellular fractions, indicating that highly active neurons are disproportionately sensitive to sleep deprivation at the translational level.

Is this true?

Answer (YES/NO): NO